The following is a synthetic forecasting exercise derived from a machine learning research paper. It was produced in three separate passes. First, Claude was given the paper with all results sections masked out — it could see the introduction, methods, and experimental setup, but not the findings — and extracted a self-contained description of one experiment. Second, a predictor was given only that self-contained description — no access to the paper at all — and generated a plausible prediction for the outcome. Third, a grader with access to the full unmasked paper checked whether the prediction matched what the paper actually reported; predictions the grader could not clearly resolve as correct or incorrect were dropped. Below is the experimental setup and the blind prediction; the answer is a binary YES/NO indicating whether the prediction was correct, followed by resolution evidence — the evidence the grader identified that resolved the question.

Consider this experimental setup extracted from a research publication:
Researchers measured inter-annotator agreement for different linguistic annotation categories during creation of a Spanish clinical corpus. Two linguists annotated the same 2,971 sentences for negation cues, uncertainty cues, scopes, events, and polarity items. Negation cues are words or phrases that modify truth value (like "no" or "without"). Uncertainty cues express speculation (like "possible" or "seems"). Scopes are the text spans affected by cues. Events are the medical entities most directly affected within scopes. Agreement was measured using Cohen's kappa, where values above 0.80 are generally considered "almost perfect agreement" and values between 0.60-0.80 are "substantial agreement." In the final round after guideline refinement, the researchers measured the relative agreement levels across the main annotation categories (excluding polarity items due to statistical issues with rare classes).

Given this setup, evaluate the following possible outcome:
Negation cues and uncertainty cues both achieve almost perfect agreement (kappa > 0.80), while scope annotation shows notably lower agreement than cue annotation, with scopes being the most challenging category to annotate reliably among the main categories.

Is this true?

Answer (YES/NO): NO